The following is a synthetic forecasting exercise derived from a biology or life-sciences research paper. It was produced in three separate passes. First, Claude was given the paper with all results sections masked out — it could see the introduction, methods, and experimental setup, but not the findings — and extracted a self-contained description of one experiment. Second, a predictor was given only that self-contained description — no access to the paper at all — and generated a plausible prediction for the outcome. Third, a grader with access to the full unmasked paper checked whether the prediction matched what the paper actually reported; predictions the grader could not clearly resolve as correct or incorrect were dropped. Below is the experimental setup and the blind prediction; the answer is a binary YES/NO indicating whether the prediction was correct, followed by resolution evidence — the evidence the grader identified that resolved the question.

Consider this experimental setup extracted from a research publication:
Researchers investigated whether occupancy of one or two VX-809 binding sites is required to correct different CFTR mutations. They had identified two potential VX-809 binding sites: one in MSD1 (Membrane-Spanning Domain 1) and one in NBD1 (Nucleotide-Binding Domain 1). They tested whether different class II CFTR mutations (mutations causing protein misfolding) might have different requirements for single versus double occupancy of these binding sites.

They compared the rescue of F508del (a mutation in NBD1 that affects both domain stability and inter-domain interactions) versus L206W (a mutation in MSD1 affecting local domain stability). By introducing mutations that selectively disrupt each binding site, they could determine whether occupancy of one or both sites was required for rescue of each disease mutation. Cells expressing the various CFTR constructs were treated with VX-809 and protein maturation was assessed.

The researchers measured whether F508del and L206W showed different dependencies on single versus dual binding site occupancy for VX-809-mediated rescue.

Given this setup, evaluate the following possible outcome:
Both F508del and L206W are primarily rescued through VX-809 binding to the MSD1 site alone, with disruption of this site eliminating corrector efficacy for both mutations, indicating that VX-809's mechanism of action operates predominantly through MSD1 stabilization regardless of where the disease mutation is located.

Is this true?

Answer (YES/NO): NO